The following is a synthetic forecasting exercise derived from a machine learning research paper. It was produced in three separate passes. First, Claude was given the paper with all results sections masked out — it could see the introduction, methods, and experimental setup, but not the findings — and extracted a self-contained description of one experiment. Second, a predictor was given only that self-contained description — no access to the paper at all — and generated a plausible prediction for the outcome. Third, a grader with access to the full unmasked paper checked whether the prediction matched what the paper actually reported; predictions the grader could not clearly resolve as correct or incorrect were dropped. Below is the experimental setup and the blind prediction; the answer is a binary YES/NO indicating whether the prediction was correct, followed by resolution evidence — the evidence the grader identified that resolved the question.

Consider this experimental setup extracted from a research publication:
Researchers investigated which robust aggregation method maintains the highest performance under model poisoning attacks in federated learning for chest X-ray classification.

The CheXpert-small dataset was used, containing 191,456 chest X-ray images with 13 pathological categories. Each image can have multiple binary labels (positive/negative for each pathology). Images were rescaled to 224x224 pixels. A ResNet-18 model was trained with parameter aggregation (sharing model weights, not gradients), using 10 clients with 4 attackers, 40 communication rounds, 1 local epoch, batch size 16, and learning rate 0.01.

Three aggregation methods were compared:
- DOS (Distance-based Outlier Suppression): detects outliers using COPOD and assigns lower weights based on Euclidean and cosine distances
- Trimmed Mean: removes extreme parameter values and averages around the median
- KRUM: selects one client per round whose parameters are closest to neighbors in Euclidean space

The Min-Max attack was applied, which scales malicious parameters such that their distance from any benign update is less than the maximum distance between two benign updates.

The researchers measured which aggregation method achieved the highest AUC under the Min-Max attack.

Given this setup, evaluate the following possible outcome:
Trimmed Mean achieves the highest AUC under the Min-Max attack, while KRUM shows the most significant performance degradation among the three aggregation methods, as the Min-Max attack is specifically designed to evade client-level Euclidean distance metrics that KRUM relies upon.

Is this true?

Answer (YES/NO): NO